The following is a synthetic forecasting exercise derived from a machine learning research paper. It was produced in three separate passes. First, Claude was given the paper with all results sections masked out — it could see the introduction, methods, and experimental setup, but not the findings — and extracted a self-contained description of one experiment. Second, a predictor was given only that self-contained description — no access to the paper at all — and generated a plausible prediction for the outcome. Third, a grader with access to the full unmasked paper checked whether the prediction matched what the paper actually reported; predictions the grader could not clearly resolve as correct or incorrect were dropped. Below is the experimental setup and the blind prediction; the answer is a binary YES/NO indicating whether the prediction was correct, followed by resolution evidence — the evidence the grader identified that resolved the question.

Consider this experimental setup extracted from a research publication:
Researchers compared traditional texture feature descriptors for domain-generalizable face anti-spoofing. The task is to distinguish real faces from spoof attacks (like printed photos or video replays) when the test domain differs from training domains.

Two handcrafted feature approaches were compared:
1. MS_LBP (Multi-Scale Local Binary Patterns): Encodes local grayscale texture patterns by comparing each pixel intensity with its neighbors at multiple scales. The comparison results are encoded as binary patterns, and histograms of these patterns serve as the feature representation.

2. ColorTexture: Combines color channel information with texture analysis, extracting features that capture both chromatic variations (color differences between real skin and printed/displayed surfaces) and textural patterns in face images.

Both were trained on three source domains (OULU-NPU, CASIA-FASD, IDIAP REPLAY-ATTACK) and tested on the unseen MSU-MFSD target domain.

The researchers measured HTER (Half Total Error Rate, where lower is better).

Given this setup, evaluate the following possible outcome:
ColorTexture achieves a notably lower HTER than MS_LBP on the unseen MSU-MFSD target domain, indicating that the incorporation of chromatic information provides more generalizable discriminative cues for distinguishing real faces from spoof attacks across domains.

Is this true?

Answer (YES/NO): NO